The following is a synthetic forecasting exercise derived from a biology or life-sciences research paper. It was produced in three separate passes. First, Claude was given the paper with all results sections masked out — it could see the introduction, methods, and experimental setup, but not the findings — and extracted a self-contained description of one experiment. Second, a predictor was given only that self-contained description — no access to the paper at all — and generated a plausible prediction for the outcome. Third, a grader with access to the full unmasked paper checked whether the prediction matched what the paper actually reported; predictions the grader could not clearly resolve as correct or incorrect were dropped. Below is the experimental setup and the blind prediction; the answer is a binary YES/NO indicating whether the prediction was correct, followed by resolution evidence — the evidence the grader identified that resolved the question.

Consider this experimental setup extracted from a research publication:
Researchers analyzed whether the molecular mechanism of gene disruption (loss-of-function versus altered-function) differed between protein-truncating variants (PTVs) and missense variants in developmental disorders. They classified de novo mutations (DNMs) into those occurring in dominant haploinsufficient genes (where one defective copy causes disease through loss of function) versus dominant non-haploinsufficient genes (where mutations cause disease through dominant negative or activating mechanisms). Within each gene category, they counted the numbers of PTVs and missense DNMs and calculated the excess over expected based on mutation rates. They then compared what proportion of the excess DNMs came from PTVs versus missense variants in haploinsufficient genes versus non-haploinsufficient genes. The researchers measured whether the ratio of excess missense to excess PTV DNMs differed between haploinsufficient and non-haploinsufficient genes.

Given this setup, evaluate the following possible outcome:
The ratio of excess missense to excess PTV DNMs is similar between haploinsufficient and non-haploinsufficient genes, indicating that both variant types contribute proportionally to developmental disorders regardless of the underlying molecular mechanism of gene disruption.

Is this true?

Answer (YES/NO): NO